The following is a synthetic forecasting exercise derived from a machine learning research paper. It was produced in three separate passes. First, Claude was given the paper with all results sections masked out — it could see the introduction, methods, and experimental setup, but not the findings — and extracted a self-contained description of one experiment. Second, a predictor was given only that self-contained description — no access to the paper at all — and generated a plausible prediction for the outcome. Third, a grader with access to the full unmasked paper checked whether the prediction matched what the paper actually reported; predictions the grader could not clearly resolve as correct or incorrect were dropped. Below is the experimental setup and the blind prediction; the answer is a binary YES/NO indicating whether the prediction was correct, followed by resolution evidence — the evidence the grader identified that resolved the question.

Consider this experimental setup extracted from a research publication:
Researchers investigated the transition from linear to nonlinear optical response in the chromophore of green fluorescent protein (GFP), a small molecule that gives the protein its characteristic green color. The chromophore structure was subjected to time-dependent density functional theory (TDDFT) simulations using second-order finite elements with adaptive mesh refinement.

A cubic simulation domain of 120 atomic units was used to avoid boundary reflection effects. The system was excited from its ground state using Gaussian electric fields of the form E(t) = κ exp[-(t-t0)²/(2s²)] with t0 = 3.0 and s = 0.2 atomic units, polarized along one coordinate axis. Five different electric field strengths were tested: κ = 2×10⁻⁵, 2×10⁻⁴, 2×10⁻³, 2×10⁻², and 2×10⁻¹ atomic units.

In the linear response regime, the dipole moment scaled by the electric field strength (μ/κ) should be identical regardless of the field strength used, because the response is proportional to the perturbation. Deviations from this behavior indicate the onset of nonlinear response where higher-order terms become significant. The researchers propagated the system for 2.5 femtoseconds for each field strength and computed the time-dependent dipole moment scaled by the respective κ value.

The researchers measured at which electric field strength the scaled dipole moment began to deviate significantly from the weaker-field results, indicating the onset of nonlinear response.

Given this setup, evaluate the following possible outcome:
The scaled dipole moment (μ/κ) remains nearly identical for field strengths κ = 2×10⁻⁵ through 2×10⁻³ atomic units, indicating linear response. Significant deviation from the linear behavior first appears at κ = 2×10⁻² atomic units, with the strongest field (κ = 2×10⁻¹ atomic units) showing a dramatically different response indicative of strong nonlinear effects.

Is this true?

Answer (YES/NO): NO